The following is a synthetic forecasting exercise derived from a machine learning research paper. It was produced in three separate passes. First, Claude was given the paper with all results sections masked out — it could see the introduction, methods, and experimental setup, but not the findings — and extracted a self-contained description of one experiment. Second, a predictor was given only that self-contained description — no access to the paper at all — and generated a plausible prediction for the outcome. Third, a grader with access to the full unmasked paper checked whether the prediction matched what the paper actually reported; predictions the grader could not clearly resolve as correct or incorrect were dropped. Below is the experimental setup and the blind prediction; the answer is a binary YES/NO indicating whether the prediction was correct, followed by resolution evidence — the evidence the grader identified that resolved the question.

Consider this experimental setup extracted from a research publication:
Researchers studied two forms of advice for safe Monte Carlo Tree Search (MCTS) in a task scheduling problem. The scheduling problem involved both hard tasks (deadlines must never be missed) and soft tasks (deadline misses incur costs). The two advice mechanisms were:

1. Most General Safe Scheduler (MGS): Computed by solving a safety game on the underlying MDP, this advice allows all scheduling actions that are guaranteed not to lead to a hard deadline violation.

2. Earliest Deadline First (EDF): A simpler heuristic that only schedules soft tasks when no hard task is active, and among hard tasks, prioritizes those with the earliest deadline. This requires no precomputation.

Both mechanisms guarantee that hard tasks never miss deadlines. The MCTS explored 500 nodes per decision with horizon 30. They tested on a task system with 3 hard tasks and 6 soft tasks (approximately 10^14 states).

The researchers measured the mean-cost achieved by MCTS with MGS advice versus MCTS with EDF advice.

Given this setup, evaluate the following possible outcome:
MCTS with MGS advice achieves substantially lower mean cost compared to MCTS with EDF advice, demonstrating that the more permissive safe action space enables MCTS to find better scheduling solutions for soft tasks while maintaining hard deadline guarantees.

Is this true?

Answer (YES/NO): NO